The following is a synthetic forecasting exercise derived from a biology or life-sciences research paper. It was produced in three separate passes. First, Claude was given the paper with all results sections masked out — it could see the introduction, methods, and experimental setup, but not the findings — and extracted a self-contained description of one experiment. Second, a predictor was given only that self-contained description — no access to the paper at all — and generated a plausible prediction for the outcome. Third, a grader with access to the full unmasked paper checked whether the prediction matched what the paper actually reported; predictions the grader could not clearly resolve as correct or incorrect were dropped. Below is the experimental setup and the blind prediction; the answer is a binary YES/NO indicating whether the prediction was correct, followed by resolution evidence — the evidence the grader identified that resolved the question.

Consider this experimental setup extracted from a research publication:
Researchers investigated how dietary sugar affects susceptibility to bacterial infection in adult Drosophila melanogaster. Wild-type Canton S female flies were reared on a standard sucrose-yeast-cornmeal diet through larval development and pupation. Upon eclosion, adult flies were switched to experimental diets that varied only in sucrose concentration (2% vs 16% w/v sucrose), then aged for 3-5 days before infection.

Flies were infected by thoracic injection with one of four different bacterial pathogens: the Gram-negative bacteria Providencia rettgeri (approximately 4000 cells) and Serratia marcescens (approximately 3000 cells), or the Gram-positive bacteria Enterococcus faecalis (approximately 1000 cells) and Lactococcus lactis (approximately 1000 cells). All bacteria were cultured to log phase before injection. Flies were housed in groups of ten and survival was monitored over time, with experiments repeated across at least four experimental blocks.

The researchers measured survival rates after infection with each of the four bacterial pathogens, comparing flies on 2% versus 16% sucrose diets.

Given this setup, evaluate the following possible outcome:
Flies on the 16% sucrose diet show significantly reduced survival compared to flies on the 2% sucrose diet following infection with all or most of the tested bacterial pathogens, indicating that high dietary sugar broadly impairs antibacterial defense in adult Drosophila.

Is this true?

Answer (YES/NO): NO